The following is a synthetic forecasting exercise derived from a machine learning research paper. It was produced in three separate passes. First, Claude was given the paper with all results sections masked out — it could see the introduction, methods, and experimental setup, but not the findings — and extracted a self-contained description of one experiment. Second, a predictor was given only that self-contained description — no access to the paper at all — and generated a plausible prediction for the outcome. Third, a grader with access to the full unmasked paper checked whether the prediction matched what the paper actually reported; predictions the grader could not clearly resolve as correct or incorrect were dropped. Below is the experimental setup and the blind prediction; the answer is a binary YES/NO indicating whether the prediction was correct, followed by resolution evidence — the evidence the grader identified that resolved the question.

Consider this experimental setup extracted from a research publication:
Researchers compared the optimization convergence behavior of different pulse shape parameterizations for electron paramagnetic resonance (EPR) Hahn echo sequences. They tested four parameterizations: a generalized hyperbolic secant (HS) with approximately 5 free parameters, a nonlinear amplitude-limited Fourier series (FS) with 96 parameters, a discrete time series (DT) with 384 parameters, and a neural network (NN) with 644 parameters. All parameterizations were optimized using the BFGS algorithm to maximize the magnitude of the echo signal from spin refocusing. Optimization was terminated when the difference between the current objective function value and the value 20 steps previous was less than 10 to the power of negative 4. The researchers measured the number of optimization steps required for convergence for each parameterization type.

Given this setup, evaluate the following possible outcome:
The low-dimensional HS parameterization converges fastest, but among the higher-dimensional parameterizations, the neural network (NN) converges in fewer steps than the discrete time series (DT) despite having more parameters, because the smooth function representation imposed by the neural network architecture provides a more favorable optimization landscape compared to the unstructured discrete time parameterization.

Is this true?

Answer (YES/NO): NO